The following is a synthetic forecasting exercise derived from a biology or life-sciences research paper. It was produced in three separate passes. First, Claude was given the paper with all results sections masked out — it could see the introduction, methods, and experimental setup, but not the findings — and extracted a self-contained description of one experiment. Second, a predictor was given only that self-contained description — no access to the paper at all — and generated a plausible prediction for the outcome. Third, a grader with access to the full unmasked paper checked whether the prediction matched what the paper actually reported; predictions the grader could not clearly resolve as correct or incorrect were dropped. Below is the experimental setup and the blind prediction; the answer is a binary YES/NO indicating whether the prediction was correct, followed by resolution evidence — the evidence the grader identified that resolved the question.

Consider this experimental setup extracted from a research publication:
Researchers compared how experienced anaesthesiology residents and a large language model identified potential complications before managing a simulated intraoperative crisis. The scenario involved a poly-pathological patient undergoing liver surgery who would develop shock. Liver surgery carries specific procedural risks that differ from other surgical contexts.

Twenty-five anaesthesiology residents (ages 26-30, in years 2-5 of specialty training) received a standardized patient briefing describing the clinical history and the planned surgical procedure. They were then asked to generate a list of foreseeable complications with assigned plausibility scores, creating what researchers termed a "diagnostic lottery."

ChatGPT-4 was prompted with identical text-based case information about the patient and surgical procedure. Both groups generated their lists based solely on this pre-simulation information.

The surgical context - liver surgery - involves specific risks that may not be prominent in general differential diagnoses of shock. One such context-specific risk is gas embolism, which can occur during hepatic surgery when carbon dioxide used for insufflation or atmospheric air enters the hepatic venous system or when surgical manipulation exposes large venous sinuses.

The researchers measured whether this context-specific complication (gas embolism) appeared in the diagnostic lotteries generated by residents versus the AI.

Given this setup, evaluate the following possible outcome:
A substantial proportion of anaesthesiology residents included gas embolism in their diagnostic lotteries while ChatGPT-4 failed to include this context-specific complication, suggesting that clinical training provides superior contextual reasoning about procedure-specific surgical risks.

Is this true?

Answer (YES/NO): YES